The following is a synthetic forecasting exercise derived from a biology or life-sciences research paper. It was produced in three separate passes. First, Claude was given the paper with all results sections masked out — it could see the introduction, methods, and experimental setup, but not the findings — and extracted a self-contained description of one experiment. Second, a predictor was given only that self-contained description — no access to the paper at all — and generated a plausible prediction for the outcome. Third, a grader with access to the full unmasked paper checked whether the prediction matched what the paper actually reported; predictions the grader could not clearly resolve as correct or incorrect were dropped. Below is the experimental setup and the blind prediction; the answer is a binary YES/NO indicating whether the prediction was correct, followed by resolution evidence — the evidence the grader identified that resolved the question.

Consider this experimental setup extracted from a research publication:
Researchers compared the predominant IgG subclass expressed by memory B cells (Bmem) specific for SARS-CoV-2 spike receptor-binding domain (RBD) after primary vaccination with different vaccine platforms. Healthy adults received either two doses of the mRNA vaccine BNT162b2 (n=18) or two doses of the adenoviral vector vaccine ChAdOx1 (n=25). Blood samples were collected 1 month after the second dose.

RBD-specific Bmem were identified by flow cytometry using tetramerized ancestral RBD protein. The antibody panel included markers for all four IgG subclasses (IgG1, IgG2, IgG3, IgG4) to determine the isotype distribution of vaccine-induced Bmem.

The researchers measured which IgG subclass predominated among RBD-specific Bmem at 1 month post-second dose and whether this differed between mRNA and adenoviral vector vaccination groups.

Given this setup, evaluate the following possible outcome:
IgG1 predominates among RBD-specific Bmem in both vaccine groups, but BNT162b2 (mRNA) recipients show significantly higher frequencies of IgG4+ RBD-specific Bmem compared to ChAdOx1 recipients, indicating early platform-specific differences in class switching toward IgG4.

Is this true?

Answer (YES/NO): NO